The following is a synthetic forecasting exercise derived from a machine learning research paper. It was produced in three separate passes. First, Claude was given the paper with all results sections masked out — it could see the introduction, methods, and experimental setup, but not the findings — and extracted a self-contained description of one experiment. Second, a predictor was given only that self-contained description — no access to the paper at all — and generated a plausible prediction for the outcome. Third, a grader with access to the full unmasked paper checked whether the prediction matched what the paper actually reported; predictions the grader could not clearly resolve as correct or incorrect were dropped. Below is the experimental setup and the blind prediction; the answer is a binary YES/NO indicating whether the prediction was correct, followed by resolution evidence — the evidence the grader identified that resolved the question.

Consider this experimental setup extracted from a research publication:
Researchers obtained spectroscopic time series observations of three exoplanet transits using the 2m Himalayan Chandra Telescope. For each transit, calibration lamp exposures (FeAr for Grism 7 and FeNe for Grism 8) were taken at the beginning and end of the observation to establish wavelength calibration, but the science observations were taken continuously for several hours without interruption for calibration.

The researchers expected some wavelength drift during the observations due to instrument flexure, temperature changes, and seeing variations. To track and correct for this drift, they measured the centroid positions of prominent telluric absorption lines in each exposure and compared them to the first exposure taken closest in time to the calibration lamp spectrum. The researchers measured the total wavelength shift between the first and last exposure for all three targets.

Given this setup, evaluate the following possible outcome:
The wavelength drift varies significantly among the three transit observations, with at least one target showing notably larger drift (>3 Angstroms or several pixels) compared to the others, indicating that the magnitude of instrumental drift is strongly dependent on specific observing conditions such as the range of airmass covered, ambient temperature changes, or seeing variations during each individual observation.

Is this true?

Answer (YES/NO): NO